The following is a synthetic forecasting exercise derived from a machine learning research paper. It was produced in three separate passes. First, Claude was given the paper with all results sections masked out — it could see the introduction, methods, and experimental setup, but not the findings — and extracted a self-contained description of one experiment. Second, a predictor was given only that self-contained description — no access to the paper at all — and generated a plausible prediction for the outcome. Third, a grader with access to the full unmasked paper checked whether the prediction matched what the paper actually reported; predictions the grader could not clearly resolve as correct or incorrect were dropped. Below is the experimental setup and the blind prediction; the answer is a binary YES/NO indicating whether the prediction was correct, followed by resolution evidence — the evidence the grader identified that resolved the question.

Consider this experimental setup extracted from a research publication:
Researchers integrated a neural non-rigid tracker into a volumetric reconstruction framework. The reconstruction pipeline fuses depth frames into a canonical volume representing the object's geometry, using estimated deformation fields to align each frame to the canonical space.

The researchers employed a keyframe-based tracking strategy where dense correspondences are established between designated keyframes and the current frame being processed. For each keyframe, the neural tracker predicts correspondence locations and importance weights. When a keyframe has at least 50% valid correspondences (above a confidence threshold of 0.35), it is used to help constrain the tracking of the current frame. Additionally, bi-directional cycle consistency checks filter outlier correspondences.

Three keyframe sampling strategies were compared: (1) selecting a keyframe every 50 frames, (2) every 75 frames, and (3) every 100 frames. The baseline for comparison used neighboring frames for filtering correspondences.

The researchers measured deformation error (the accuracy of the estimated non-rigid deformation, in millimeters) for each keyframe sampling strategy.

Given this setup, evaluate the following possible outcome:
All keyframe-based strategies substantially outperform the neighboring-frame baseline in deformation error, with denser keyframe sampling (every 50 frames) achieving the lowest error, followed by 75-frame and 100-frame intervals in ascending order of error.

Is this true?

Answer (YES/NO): NO